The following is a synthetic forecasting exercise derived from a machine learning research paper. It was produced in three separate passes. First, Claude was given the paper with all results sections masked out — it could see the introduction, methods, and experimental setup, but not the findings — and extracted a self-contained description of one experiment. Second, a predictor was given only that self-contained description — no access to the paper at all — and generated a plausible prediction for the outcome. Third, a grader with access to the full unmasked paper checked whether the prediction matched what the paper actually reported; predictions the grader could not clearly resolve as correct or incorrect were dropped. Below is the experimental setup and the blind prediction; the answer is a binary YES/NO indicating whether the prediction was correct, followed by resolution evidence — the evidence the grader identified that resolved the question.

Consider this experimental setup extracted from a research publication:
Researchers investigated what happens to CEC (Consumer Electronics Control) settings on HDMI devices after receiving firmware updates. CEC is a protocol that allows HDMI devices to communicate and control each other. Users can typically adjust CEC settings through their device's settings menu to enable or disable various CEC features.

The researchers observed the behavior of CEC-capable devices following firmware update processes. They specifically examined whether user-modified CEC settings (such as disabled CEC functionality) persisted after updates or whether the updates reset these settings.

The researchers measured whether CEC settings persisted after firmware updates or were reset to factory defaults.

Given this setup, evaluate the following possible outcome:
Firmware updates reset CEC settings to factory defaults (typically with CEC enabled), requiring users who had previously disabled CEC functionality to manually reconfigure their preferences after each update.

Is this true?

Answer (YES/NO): YES